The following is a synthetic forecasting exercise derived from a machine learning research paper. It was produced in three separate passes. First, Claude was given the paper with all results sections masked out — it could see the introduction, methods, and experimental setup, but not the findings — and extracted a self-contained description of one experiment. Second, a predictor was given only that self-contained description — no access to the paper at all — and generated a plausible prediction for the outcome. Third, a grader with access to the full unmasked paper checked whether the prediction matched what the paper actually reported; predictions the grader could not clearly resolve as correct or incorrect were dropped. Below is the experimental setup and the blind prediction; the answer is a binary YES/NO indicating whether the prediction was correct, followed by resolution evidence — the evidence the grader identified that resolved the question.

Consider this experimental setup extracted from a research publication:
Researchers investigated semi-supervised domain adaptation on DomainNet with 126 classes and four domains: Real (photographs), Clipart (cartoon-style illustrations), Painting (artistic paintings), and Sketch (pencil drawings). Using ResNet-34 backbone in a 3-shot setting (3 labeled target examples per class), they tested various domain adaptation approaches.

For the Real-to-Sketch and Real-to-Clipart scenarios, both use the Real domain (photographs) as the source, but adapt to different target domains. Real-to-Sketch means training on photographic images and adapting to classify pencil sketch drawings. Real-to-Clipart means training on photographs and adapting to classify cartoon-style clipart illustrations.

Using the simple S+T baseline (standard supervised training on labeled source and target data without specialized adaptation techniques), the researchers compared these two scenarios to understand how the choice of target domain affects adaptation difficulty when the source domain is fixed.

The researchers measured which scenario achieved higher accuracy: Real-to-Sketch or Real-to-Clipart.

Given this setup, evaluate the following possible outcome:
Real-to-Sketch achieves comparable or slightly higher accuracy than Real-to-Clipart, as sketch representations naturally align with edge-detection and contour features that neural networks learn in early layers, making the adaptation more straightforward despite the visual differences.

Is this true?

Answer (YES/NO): NO